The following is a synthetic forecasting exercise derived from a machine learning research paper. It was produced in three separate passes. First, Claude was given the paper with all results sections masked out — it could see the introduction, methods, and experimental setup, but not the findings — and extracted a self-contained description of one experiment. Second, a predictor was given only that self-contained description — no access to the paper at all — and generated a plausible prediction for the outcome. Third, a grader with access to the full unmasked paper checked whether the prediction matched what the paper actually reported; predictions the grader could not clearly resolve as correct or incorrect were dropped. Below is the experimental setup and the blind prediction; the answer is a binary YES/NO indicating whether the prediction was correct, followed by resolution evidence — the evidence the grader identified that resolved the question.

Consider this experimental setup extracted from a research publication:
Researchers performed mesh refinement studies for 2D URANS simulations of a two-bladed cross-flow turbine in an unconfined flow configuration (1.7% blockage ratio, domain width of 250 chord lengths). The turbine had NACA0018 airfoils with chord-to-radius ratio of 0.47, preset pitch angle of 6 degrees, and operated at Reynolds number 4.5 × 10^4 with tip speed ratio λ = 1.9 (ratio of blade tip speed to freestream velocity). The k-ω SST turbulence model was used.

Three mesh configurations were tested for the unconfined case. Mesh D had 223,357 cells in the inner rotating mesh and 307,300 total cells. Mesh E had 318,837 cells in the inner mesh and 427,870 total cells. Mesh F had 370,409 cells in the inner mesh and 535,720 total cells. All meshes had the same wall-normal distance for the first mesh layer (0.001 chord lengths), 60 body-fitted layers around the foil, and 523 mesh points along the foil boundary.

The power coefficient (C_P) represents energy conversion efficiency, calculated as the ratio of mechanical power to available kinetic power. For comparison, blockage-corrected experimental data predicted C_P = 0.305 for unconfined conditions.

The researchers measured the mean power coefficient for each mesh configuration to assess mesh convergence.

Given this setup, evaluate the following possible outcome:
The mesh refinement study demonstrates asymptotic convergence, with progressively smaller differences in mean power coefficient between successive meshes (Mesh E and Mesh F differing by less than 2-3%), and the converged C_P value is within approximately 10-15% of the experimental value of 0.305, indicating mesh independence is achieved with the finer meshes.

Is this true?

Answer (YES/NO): NO